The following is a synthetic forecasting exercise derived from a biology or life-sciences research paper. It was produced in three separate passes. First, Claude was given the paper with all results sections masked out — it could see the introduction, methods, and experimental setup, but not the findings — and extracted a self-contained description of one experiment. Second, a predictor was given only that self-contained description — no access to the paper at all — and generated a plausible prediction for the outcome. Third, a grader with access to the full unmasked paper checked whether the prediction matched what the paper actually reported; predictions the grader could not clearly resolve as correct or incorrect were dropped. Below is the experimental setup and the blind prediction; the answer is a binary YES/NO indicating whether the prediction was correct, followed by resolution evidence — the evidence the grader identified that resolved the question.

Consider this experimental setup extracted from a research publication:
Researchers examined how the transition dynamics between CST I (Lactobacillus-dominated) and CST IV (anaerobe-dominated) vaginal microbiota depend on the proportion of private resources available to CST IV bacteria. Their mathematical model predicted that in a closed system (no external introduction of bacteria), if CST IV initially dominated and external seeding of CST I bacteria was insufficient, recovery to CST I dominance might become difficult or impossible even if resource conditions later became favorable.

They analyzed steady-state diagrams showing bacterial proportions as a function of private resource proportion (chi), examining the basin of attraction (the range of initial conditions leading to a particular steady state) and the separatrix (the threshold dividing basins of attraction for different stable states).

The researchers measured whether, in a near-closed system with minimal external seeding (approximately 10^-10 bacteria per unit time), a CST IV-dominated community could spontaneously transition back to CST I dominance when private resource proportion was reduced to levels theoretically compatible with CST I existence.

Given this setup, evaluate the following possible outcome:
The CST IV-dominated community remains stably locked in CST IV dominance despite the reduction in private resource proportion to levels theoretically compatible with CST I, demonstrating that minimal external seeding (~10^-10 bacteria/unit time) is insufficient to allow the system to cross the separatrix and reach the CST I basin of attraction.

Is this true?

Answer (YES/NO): YES